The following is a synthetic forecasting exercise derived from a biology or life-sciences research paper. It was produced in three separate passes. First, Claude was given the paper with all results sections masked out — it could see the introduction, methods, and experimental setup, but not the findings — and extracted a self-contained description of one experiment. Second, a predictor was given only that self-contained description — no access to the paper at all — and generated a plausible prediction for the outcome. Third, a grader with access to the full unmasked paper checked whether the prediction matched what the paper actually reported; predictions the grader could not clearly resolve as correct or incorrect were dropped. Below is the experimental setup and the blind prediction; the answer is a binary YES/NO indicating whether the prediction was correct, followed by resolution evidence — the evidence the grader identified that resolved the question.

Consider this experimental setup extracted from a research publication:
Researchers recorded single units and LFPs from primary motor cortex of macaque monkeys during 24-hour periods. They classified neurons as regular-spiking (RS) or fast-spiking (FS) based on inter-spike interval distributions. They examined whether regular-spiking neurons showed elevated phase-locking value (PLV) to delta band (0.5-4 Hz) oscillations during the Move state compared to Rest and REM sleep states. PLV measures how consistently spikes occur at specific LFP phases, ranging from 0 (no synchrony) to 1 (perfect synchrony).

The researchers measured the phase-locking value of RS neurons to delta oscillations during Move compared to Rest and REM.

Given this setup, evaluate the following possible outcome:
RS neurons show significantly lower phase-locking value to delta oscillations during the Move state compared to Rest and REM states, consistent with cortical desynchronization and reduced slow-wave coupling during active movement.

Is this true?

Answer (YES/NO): NO